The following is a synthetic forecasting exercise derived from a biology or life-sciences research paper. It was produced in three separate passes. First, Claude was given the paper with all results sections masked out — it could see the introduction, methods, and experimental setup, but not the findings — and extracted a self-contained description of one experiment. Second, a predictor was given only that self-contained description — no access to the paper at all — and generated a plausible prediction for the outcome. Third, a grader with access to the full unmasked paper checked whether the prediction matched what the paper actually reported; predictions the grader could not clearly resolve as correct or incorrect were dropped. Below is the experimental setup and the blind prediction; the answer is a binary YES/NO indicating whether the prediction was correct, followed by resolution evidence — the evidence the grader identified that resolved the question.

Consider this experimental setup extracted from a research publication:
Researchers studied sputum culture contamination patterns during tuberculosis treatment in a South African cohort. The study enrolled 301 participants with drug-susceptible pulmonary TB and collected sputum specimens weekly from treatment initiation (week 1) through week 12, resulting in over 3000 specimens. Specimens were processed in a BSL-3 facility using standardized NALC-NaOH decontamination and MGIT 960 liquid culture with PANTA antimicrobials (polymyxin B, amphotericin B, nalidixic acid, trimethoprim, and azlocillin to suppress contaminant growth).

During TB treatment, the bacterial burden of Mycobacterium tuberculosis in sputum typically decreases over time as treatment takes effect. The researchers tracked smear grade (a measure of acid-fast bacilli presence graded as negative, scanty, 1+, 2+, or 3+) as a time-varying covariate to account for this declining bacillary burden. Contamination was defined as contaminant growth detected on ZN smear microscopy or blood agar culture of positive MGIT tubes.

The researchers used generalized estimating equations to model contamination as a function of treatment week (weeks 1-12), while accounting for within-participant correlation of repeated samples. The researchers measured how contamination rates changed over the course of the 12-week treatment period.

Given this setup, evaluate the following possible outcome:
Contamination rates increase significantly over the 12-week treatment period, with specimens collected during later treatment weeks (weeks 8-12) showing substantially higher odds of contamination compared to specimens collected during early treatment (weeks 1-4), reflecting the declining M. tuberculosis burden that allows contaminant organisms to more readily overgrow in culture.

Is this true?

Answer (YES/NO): YES